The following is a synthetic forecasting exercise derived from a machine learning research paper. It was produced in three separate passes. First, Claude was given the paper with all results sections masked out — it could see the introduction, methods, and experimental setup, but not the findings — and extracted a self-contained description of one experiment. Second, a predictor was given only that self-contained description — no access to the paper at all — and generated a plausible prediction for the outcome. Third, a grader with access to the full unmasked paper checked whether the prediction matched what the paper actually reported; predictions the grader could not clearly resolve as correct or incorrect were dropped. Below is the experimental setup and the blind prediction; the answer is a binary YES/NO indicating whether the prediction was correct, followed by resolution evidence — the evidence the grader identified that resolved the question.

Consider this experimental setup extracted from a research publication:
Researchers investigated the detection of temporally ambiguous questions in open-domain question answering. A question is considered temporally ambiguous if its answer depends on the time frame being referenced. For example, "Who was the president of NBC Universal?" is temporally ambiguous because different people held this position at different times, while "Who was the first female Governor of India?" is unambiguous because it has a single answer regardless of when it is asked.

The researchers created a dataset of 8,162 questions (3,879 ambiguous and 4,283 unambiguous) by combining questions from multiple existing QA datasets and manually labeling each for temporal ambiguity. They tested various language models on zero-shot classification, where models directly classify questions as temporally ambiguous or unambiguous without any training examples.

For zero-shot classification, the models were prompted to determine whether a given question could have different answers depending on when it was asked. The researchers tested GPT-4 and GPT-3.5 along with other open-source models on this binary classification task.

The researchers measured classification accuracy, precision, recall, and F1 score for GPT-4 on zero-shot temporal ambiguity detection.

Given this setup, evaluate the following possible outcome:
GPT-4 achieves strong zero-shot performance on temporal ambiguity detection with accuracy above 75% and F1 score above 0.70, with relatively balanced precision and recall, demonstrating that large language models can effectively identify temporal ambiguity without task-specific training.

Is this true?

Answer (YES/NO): NO